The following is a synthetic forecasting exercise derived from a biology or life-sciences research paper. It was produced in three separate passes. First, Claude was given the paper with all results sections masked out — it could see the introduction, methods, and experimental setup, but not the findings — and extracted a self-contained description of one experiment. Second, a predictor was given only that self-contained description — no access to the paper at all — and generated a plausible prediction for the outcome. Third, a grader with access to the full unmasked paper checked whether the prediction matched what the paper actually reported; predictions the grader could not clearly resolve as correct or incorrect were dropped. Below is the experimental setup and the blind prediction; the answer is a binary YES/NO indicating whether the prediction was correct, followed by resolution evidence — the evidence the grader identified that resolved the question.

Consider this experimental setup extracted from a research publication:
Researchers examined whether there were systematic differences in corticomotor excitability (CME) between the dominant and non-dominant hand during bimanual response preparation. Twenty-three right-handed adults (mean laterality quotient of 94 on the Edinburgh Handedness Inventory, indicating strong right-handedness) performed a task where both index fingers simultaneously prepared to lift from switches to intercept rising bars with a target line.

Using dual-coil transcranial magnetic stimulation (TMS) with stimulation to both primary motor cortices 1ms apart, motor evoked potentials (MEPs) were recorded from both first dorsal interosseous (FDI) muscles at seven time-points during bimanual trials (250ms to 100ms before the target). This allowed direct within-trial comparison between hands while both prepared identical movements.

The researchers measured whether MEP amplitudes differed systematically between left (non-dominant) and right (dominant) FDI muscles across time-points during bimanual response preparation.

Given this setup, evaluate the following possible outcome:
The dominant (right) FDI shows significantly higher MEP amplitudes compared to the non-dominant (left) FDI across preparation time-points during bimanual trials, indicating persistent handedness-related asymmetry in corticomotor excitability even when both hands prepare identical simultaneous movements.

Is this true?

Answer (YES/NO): NO